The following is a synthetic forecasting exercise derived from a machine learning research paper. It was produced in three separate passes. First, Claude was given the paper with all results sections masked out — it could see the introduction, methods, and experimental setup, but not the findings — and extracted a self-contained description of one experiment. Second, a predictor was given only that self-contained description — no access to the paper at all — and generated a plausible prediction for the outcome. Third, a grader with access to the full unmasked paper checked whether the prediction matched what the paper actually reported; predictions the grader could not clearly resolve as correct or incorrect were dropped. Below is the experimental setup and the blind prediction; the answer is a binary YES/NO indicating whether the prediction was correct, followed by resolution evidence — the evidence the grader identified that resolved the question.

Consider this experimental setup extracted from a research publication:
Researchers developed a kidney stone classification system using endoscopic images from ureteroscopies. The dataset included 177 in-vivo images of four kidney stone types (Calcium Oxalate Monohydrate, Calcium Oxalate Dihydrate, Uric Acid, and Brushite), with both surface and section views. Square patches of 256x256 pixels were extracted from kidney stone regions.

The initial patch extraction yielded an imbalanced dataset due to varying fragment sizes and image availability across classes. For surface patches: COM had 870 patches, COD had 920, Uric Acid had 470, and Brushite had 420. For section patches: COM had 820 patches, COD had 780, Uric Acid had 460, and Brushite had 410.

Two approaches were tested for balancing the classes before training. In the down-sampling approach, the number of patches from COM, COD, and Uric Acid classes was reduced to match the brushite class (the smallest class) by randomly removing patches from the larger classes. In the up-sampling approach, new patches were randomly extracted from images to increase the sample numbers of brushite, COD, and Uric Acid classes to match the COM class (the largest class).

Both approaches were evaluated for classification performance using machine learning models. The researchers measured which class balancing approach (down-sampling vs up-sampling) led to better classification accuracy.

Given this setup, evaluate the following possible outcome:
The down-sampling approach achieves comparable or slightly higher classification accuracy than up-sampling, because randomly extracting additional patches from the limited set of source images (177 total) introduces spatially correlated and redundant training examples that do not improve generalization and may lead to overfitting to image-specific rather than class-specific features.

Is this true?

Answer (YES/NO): NO